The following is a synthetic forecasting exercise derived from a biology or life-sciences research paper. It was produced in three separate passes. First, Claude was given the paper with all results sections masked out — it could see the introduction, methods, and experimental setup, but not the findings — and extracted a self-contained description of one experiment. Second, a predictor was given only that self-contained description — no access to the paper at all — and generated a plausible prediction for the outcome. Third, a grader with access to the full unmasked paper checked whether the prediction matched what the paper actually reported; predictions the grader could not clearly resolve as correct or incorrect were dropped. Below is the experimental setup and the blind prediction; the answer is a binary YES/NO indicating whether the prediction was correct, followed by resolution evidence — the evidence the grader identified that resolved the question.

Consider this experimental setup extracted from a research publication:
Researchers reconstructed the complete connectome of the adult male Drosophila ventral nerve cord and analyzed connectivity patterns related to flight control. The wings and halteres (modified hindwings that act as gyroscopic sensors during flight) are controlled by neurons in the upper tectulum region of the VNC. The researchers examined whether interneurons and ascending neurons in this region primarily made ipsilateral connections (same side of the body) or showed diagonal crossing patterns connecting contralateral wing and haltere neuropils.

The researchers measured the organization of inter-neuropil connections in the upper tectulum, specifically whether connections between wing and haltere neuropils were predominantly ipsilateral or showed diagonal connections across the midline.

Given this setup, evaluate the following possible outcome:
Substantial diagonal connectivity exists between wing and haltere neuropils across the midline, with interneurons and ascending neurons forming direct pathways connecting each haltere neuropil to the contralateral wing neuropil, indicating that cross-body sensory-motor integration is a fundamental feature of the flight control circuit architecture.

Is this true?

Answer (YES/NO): YES